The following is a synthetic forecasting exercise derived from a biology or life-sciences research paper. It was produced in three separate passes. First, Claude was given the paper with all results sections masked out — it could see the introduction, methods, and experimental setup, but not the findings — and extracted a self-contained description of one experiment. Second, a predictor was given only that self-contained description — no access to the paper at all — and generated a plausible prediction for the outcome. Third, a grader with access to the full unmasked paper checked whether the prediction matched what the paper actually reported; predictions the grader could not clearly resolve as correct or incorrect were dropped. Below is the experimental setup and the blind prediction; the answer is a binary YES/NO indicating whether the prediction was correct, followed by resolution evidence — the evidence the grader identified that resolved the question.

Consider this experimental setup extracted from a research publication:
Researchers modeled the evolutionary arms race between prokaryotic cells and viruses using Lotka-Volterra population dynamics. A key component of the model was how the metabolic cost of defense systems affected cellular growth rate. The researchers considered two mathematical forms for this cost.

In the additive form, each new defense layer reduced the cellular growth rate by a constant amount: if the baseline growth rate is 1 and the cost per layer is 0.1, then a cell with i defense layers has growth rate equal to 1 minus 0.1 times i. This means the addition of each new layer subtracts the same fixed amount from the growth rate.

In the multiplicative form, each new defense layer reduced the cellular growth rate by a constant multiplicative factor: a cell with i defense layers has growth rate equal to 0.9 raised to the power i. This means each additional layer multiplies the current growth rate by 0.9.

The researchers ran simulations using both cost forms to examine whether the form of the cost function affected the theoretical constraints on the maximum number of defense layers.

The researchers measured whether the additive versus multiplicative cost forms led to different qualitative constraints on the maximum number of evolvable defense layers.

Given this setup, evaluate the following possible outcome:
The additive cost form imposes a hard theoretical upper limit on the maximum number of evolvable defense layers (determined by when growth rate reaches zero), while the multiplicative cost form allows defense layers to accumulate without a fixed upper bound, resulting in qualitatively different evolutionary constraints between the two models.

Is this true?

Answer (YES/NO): NO